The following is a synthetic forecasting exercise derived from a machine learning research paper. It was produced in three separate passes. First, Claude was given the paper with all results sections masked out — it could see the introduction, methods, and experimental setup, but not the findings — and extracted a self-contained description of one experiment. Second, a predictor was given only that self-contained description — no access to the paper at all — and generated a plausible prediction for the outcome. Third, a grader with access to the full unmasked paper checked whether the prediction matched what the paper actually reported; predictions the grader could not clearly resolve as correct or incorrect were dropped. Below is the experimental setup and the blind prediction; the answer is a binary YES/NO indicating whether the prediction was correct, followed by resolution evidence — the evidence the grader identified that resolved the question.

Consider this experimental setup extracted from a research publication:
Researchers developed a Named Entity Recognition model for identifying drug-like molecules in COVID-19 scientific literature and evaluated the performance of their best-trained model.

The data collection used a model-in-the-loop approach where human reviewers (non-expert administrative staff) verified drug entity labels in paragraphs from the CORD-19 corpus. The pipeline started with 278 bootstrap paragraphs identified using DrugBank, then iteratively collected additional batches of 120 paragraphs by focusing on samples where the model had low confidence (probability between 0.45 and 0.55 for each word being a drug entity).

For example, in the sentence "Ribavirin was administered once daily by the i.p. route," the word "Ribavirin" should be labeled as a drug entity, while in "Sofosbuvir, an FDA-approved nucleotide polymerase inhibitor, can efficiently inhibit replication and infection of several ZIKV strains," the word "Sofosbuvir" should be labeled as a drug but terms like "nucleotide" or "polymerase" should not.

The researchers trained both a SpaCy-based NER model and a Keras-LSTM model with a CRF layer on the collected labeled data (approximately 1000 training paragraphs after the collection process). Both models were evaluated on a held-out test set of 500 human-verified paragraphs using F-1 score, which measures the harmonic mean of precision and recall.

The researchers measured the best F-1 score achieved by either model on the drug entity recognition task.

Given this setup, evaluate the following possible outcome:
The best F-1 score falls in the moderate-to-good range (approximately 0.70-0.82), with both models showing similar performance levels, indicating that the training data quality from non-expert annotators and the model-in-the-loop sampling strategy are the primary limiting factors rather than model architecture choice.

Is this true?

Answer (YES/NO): NO